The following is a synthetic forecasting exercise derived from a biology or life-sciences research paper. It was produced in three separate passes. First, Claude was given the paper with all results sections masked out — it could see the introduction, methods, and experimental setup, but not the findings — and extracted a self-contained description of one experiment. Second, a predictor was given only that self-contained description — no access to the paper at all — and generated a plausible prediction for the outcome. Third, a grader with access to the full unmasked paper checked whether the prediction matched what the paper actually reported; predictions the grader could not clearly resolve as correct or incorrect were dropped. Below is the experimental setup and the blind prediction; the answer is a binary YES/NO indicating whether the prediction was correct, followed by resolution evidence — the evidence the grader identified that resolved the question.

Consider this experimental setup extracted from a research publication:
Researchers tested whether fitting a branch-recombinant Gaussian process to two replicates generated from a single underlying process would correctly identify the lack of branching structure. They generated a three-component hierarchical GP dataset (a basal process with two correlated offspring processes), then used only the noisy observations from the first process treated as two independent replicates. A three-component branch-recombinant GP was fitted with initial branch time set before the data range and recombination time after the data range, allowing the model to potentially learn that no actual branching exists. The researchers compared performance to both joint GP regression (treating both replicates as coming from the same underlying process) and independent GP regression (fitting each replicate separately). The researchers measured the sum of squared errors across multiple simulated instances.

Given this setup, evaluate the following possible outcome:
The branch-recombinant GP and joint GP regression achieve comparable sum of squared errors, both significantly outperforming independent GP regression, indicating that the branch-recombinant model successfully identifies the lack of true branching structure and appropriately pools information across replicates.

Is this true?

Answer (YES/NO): YES